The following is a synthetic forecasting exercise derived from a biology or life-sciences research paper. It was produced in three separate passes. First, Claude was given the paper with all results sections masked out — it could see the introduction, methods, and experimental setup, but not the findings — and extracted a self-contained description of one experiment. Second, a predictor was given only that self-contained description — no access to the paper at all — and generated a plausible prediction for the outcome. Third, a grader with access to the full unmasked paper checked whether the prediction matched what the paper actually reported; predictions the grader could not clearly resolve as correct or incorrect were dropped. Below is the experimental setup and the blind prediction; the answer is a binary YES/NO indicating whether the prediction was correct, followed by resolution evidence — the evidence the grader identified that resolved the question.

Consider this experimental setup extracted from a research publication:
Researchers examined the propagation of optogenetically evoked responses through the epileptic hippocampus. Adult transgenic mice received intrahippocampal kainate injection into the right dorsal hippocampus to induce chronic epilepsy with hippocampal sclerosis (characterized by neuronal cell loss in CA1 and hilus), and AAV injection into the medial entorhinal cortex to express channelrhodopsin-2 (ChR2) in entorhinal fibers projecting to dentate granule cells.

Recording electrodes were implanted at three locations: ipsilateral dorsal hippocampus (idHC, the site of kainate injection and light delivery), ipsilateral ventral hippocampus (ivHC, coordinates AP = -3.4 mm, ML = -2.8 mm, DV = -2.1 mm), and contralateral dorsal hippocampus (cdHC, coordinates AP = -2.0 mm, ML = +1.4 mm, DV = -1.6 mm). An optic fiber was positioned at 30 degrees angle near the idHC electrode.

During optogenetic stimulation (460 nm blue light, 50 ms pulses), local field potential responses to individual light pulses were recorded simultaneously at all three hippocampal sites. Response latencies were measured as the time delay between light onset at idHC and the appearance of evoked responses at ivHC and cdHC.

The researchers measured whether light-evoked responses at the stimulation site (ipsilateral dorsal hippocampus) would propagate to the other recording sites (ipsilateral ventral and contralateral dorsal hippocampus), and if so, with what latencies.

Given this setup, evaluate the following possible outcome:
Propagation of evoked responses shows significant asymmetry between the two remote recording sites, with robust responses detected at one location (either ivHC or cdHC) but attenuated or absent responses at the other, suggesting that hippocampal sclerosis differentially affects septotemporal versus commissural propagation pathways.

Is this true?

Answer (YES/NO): NO